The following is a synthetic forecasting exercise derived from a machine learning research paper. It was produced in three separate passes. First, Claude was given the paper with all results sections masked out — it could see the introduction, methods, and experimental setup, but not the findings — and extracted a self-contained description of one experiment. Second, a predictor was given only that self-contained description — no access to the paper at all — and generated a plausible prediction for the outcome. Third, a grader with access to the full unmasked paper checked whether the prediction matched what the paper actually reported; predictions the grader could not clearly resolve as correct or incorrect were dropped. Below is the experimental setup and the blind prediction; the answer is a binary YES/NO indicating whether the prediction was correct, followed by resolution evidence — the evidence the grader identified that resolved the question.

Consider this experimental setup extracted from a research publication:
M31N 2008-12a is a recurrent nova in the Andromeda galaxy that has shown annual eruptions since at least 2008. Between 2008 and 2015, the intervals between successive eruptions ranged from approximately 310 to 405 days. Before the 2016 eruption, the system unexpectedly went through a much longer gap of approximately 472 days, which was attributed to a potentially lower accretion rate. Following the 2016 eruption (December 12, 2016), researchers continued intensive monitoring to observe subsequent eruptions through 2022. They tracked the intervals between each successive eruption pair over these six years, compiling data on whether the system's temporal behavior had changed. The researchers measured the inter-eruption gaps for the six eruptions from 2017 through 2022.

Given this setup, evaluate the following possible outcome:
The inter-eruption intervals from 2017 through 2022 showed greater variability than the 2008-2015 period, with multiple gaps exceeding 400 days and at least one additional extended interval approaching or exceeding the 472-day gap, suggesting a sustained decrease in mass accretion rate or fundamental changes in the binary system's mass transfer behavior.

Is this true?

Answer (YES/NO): NO